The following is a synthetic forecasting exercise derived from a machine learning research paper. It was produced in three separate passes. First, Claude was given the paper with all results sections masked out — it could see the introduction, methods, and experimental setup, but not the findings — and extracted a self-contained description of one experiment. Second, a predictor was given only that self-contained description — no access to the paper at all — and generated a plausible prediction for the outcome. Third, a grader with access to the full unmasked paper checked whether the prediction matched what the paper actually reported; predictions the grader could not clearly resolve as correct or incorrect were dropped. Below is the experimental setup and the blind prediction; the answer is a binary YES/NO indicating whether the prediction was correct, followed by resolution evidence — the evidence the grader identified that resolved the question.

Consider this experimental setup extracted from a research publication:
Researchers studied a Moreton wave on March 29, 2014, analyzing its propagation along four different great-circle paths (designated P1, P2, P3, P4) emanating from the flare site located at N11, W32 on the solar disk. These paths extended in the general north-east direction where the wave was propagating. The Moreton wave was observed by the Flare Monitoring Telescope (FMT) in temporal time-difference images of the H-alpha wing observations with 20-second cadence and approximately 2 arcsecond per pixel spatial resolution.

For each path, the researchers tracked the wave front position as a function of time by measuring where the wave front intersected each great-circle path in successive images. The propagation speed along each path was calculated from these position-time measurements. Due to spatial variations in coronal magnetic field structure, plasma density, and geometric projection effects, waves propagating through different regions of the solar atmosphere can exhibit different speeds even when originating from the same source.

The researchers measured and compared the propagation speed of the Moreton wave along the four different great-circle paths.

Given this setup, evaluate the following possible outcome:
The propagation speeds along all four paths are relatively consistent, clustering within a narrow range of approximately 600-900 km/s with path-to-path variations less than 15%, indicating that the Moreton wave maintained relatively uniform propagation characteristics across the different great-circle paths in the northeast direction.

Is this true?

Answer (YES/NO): NO